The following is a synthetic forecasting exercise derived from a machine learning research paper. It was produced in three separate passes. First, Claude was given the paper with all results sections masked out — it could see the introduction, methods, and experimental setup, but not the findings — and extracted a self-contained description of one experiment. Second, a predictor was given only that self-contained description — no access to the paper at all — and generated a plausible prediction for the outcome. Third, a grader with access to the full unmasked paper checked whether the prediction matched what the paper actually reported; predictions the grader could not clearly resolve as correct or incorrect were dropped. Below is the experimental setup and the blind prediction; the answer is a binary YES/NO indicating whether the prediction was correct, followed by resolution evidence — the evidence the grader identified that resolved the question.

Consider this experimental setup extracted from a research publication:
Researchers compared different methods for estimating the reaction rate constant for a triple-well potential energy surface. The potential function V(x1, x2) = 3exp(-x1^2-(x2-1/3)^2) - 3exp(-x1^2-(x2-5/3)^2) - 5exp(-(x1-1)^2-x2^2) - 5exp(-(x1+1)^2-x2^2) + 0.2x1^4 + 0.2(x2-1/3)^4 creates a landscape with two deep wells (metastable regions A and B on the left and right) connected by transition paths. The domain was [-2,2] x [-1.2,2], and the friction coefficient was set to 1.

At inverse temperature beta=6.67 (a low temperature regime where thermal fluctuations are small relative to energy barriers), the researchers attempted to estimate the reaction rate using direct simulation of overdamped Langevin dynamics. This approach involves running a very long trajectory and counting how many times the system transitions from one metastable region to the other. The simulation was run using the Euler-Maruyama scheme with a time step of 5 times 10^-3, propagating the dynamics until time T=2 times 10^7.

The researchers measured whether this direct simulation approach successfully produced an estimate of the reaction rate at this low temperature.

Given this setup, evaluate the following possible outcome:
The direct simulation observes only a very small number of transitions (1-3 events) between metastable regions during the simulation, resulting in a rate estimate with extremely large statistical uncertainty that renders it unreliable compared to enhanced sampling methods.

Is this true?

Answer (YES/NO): NO